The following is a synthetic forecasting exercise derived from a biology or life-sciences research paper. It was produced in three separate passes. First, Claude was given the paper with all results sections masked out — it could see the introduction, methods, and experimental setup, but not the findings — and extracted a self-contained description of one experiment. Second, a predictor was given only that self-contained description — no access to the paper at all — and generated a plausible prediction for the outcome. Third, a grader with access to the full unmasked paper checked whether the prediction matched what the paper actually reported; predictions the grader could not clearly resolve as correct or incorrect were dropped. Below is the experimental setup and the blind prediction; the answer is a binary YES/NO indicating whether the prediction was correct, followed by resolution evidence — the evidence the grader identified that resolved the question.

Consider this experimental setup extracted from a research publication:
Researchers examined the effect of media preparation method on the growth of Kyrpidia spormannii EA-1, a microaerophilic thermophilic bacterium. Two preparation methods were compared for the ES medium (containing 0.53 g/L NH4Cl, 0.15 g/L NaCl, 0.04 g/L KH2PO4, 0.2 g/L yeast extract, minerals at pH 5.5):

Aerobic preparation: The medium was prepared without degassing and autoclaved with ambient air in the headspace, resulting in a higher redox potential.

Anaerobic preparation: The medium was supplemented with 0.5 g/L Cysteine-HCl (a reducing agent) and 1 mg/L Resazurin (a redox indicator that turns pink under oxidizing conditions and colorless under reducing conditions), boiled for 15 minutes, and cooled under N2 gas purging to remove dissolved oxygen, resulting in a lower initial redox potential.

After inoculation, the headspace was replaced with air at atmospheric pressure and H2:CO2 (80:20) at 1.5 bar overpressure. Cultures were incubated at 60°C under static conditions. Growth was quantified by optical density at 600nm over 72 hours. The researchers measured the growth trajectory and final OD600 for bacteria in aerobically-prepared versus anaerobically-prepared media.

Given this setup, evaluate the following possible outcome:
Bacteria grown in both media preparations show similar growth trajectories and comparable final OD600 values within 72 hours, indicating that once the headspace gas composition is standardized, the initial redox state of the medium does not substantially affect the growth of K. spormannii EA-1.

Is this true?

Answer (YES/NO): NO